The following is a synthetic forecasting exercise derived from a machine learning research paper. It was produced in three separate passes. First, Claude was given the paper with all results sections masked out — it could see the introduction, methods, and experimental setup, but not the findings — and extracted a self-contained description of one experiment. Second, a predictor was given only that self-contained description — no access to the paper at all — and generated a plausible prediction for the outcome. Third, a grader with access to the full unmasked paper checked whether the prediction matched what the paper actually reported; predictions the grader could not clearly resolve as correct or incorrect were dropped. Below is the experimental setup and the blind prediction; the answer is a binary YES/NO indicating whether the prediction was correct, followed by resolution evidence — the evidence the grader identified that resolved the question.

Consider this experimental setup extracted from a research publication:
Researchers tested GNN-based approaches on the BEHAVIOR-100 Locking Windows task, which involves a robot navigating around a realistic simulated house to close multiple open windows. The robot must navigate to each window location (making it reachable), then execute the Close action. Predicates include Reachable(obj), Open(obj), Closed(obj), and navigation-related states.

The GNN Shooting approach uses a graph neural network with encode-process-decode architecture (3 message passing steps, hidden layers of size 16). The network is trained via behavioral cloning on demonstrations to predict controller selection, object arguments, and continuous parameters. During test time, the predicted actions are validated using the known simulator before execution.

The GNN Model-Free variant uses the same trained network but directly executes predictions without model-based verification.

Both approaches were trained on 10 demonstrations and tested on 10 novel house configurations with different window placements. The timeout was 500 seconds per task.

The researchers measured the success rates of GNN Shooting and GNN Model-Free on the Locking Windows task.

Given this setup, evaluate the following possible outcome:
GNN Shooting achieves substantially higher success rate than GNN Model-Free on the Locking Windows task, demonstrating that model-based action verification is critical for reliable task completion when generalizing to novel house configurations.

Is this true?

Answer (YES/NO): NO